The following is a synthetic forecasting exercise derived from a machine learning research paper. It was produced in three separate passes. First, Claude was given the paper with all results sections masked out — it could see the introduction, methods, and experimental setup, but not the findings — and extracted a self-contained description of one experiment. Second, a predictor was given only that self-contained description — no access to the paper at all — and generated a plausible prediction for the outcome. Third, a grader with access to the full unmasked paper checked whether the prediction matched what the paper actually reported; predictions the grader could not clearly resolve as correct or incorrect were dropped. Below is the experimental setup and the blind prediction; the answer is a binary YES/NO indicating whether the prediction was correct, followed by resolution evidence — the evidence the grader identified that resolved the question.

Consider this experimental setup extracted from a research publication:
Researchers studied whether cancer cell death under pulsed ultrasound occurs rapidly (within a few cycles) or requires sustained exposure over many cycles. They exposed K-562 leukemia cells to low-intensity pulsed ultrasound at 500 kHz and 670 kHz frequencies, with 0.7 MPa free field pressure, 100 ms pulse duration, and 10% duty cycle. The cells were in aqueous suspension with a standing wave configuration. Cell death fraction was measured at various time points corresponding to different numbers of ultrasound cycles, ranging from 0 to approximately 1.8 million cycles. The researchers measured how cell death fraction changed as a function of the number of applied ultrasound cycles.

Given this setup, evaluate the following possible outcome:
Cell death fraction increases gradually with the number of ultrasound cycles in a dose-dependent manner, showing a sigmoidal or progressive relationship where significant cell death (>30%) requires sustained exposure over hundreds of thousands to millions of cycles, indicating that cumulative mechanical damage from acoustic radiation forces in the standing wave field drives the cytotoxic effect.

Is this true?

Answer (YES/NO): YES